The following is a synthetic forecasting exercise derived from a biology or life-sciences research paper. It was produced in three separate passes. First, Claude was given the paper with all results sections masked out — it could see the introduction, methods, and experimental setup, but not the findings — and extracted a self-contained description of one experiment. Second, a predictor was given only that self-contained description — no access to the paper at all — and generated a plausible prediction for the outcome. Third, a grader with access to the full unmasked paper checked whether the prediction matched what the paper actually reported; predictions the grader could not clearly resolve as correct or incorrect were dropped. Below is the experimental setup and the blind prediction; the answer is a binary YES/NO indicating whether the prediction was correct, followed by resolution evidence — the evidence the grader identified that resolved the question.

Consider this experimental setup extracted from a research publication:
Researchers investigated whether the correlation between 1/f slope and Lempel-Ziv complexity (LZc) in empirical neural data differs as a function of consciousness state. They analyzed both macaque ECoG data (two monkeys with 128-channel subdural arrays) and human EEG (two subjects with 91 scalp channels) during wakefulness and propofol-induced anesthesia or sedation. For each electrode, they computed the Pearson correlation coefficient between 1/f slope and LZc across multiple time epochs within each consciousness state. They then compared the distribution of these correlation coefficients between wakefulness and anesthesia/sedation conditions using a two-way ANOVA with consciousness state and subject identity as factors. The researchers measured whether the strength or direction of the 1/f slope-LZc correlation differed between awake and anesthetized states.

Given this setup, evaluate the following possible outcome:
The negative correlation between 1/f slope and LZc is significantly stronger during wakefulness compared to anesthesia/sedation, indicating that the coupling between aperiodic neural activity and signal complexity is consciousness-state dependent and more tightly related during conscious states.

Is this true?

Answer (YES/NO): NO